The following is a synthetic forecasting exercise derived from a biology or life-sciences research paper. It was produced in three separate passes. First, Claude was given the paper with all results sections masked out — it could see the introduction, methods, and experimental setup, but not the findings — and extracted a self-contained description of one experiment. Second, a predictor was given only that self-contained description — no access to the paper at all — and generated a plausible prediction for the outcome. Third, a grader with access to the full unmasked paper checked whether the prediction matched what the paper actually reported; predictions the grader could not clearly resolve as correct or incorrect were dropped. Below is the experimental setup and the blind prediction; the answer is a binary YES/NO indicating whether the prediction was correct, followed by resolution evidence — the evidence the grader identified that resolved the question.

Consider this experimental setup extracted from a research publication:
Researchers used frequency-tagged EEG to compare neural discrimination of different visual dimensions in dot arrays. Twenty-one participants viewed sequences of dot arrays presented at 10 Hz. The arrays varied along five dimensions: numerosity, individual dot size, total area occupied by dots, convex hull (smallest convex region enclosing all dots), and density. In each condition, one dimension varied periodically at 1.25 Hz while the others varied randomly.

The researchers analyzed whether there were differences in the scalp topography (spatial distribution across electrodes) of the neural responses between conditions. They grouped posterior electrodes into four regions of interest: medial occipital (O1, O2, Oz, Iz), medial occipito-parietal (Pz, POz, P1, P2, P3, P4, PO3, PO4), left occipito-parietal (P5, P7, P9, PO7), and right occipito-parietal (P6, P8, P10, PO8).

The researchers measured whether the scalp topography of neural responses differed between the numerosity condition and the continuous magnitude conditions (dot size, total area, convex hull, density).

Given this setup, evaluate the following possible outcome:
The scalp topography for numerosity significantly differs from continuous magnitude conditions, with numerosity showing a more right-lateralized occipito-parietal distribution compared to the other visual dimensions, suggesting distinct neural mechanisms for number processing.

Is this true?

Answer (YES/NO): NO